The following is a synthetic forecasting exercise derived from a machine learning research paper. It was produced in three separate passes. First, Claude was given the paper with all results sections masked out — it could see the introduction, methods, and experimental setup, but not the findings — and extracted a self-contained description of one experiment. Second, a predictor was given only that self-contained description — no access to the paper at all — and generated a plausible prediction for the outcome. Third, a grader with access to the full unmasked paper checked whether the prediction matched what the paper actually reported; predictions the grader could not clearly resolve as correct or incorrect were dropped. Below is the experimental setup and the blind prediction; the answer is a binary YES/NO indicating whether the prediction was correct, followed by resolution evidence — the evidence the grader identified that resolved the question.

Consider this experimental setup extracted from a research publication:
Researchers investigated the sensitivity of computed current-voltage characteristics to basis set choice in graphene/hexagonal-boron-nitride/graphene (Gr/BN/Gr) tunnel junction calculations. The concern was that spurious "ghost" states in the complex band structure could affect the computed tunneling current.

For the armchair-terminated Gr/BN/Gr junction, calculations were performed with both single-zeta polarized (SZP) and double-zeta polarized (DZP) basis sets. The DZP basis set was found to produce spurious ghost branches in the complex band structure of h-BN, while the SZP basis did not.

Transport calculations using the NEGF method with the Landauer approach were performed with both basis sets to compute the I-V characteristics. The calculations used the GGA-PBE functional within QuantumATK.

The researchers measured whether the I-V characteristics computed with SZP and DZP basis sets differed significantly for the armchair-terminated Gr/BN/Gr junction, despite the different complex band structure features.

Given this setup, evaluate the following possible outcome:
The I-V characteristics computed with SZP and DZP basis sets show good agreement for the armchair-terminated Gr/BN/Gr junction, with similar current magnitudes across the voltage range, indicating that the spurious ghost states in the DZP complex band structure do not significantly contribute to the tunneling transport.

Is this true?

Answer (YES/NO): YES